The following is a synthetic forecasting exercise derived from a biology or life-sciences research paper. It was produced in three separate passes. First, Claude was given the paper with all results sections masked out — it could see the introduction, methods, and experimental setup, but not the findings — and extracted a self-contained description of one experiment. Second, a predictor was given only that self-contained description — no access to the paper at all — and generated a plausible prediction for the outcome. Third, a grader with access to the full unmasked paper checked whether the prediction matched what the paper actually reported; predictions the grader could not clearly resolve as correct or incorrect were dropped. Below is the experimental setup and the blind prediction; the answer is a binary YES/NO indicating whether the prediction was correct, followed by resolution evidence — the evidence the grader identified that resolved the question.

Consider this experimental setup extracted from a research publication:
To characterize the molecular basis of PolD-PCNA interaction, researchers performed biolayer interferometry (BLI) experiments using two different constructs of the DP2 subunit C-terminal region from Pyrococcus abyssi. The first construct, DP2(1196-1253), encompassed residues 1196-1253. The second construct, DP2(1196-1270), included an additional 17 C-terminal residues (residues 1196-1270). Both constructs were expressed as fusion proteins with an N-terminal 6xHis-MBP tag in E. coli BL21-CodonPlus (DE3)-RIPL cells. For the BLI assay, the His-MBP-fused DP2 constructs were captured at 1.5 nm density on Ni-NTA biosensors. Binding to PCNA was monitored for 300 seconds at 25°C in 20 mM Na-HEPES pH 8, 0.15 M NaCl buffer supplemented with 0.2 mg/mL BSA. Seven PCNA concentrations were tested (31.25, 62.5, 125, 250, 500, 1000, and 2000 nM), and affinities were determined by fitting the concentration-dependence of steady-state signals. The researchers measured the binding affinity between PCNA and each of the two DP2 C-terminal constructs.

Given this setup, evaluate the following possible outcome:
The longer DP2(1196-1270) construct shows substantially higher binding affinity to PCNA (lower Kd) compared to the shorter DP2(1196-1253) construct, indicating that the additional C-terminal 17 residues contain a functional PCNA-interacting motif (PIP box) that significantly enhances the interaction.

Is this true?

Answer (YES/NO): YES